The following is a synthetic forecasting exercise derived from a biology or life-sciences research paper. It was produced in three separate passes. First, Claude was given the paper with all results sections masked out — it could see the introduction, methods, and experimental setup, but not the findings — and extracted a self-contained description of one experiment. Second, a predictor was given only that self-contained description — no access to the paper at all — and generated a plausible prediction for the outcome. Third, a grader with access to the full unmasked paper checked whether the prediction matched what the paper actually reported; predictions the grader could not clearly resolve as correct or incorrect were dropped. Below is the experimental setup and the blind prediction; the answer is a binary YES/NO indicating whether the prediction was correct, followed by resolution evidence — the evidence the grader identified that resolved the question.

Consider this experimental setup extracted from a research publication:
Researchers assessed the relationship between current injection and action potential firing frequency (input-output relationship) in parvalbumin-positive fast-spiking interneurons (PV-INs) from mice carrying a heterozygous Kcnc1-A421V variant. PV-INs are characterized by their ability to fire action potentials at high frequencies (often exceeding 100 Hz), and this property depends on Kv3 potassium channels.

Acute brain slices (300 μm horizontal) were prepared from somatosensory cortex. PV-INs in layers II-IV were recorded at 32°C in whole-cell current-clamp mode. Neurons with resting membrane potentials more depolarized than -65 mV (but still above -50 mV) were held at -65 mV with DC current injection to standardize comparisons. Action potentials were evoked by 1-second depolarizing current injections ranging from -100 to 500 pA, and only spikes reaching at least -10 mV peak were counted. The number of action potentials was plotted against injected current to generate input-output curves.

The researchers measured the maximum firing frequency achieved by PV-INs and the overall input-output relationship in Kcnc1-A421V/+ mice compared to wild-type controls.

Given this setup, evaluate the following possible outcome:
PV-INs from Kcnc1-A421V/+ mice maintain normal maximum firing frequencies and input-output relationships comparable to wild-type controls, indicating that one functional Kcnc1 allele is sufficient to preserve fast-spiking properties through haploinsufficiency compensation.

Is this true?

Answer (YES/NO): NO